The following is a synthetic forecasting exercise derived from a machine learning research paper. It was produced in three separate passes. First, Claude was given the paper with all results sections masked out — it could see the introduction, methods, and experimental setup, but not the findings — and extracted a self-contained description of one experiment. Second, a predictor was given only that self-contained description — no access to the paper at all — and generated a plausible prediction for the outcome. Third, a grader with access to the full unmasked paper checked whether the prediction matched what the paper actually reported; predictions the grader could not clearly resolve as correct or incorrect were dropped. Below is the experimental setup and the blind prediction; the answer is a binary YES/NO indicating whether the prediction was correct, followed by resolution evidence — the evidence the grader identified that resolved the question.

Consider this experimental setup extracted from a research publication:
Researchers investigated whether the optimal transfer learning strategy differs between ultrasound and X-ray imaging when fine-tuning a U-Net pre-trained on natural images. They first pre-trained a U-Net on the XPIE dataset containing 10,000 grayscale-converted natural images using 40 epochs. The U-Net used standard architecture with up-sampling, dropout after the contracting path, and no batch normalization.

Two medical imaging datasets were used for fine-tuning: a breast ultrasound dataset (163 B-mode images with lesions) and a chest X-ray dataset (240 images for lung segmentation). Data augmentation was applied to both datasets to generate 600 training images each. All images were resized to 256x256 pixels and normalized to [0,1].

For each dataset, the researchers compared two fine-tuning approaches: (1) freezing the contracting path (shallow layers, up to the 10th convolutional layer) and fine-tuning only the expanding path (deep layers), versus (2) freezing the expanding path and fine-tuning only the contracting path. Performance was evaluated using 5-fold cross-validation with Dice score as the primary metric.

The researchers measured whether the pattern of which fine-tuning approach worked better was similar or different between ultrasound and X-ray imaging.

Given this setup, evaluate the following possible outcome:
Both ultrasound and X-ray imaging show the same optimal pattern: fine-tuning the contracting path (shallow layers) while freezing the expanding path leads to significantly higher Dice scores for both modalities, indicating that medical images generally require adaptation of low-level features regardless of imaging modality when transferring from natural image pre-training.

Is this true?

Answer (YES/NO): NO